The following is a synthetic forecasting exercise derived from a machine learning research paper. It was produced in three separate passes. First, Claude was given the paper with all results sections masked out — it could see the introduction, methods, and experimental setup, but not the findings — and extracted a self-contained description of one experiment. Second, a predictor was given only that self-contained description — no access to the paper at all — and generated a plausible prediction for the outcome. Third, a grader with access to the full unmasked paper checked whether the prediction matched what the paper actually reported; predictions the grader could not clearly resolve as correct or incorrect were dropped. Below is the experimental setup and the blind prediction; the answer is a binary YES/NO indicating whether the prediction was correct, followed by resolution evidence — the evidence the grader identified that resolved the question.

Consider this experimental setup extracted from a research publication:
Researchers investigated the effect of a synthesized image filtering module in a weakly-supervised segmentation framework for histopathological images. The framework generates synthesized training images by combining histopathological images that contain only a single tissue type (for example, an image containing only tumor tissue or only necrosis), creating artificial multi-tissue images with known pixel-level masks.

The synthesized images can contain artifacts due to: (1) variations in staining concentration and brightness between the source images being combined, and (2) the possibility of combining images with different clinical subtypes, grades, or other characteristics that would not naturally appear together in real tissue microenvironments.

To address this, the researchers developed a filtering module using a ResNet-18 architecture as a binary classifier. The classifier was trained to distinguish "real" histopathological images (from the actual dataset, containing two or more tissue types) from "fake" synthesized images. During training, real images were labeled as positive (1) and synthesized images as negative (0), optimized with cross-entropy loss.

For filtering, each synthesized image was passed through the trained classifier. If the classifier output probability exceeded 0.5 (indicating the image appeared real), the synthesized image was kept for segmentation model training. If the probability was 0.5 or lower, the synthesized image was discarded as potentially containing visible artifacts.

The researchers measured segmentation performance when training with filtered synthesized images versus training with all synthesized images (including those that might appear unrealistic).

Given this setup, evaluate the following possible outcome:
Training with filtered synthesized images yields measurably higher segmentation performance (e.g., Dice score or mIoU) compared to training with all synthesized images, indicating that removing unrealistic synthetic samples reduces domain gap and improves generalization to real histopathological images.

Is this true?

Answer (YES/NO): YES